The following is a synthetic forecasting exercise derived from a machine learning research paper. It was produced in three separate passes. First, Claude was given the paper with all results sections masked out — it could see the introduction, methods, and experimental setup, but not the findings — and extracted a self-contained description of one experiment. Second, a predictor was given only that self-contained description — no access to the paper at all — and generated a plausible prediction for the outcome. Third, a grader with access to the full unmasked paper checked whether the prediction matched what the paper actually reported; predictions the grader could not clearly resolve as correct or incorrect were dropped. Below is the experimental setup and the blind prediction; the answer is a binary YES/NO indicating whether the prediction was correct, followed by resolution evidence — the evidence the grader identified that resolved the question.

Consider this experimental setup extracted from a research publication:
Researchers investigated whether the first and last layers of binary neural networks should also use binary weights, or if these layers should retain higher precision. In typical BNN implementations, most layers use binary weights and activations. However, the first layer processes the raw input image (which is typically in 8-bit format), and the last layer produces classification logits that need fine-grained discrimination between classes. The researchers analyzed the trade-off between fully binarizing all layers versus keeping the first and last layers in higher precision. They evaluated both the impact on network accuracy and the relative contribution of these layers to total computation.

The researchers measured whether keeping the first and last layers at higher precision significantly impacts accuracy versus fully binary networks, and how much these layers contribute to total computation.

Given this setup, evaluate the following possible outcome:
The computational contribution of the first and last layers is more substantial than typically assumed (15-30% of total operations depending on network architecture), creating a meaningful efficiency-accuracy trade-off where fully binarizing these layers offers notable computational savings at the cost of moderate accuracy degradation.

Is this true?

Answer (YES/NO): NO